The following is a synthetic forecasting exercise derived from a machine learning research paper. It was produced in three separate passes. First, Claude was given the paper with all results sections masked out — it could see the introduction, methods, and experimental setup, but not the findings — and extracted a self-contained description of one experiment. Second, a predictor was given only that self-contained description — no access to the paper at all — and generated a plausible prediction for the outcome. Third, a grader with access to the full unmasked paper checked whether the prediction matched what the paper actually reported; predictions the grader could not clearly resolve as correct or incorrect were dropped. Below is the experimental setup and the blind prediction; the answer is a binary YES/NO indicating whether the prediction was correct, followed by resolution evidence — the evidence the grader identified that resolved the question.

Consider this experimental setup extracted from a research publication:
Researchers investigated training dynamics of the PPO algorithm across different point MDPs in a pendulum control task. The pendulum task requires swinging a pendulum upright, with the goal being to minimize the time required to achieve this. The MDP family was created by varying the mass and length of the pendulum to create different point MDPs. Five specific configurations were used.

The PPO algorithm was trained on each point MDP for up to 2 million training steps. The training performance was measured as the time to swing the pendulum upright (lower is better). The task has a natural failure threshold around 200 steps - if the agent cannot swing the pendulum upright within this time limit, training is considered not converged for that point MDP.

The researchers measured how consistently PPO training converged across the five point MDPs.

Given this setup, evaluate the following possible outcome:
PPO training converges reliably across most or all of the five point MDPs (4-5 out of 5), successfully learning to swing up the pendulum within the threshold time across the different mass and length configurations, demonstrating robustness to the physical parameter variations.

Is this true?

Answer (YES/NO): YES